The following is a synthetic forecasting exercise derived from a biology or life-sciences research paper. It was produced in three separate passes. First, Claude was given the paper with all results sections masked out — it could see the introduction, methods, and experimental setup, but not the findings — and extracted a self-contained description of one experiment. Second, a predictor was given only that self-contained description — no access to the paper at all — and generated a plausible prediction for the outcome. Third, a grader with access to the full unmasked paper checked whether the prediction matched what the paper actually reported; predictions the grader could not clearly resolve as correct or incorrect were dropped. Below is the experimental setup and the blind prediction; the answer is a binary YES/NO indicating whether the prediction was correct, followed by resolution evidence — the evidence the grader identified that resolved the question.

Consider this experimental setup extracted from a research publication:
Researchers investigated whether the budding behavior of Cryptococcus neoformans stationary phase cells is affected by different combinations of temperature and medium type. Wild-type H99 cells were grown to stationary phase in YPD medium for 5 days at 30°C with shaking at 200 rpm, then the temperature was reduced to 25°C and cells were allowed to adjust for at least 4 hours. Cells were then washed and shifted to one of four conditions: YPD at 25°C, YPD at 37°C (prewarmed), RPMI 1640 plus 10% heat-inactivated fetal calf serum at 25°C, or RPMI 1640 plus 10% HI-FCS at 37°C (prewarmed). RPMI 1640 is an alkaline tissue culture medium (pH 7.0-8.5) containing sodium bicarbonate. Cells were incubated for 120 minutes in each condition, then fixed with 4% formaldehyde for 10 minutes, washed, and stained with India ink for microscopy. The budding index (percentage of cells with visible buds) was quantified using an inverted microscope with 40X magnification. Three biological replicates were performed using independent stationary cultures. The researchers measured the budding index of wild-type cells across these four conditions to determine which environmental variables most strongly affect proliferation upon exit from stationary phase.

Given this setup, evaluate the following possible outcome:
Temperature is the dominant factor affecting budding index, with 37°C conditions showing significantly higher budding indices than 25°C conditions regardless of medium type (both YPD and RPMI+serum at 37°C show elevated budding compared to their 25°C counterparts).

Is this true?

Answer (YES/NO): NO